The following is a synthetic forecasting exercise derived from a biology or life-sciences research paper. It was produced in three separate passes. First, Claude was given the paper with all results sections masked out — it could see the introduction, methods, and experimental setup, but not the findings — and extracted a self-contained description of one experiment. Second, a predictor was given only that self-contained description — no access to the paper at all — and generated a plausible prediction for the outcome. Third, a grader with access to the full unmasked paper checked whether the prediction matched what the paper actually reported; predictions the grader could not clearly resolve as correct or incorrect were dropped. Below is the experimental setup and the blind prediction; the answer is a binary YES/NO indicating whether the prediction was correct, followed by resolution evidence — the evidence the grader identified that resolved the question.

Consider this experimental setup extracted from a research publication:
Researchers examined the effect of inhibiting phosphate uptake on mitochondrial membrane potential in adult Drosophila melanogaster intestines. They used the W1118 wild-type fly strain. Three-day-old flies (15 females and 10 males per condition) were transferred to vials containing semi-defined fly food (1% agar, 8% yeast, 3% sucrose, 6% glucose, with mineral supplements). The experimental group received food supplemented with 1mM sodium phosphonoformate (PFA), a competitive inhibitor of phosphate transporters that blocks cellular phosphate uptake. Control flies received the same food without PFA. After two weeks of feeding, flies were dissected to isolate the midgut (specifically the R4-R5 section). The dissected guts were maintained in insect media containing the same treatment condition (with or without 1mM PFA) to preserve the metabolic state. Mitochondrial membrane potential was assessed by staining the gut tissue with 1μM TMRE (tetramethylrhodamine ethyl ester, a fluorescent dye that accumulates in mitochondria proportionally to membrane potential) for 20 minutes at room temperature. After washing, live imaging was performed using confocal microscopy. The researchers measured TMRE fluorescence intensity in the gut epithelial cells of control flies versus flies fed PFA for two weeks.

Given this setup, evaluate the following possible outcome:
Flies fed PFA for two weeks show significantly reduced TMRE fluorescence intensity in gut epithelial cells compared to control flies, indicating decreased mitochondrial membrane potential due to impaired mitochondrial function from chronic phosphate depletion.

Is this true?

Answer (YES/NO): NO